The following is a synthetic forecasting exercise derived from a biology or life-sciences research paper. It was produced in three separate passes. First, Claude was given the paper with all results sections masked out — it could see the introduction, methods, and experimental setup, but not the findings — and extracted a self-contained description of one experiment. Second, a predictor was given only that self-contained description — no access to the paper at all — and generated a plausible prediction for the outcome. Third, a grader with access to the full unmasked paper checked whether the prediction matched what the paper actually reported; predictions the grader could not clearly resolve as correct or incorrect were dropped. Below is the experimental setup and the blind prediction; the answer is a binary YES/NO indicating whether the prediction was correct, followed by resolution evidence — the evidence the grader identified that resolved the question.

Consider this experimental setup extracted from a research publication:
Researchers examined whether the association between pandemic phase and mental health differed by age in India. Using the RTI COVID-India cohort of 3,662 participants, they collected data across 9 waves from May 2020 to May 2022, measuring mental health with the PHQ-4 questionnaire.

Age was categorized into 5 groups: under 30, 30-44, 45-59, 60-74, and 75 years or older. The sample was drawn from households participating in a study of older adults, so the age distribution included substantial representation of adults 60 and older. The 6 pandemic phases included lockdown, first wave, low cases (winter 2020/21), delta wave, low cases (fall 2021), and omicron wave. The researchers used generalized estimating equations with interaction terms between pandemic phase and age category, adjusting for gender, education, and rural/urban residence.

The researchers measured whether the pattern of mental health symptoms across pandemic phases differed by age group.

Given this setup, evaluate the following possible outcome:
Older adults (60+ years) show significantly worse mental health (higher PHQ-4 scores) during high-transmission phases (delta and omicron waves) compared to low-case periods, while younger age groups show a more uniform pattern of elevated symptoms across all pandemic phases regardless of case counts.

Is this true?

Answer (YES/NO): NO